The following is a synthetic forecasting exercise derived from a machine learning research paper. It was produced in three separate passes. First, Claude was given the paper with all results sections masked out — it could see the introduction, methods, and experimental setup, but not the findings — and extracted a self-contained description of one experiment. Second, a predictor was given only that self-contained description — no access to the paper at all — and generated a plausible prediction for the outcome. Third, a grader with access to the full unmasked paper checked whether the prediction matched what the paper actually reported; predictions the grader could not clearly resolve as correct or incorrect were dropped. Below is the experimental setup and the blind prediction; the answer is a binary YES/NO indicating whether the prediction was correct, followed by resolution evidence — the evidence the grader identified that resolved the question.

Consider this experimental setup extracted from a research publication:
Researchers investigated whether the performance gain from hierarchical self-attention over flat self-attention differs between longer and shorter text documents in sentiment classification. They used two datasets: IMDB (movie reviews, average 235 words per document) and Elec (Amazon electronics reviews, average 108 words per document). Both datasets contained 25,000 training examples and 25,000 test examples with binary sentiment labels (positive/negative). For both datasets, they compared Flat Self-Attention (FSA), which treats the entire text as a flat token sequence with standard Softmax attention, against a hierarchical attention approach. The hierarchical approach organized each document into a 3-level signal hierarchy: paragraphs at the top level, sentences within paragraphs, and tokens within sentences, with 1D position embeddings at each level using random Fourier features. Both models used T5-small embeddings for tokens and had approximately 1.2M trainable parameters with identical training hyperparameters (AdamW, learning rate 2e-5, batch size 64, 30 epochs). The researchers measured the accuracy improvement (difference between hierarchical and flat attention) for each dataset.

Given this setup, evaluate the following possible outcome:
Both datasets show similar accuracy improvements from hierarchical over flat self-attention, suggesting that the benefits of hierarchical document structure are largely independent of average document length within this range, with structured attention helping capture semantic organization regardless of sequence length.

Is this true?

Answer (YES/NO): NO